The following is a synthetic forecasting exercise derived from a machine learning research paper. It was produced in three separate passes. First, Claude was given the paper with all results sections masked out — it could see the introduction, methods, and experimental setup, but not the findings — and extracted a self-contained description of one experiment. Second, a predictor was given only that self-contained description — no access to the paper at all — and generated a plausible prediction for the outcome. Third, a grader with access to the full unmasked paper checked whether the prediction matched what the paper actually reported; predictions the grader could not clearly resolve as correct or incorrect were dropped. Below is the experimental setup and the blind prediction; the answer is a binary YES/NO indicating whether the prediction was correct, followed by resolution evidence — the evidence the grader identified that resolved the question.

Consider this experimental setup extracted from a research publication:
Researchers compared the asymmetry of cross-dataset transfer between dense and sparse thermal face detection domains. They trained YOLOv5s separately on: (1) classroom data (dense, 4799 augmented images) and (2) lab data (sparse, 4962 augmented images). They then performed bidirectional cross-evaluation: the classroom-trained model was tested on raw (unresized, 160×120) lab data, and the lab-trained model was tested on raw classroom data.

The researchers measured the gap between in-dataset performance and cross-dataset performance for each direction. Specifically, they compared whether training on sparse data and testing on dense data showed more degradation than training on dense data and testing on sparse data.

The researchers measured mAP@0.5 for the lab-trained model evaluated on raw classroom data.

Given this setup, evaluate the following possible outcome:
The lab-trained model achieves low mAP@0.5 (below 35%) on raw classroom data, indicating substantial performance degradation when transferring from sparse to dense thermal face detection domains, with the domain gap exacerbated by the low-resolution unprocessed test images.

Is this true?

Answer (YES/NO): NO